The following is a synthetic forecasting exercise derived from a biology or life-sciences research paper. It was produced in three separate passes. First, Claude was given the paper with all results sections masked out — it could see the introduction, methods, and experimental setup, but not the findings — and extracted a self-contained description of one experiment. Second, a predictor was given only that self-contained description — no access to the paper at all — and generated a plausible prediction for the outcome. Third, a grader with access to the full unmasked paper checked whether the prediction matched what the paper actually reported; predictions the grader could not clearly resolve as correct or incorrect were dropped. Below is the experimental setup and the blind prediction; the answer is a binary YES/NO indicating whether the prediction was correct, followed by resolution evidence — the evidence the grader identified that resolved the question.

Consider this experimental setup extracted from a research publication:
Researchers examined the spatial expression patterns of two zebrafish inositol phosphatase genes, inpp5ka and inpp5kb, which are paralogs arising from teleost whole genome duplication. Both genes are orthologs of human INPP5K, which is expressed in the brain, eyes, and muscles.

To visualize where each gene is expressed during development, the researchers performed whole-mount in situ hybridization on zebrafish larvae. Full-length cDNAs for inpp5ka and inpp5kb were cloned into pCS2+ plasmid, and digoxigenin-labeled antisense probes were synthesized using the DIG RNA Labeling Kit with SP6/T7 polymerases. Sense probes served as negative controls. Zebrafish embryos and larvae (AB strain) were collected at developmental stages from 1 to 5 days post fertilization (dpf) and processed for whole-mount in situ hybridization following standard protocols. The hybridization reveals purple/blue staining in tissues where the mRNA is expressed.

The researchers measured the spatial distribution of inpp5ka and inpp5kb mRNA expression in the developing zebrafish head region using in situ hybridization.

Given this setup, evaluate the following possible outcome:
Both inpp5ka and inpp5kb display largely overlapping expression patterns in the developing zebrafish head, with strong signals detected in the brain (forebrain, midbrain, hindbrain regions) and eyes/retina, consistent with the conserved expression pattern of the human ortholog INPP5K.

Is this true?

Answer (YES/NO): NO